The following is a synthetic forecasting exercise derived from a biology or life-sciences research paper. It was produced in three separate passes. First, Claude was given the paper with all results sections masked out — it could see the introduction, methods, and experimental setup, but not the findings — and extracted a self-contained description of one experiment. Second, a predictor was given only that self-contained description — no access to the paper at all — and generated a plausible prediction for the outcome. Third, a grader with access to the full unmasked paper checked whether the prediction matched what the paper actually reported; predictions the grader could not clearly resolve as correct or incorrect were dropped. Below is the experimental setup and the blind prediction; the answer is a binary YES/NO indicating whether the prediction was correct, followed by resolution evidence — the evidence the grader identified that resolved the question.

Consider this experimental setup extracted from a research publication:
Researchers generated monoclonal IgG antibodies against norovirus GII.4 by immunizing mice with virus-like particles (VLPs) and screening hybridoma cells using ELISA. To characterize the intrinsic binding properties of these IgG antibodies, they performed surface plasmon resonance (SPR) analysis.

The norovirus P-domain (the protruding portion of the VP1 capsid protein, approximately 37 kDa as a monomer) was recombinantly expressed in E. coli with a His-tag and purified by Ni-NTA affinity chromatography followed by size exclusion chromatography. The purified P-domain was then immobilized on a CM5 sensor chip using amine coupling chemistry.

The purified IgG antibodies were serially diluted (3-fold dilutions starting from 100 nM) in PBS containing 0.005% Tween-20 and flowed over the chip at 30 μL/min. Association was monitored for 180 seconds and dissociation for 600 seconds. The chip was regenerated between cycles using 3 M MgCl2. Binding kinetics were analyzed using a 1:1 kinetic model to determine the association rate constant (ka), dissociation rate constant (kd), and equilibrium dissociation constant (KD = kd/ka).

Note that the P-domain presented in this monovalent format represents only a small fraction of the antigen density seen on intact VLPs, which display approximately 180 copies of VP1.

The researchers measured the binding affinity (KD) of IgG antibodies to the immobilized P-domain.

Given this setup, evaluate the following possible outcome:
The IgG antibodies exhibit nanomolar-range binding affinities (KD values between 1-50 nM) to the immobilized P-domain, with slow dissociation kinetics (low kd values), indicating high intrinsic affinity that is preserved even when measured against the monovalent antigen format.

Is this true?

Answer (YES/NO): NO